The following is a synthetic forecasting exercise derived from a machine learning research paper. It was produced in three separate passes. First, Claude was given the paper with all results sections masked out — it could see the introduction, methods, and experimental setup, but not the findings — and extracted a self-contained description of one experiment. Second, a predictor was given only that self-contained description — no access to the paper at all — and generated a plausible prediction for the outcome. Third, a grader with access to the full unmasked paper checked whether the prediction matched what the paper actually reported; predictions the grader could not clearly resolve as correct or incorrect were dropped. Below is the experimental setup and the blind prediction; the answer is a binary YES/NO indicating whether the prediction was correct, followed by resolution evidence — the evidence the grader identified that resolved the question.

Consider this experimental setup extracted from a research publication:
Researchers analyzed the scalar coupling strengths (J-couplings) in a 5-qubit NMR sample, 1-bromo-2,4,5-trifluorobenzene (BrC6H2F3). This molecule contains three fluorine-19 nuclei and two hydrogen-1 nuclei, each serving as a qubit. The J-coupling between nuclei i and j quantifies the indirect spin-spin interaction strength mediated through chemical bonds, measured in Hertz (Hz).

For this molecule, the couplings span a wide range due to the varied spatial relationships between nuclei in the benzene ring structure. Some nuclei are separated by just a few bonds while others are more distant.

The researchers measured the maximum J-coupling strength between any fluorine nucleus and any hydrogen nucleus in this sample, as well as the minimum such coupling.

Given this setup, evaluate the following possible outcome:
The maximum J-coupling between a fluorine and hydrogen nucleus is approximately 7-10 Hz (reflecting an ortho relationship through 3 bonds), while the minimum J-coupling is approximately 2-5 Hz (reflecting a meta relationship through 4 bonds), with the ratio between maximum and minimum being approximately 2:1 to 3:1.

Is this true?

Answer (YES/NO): NO